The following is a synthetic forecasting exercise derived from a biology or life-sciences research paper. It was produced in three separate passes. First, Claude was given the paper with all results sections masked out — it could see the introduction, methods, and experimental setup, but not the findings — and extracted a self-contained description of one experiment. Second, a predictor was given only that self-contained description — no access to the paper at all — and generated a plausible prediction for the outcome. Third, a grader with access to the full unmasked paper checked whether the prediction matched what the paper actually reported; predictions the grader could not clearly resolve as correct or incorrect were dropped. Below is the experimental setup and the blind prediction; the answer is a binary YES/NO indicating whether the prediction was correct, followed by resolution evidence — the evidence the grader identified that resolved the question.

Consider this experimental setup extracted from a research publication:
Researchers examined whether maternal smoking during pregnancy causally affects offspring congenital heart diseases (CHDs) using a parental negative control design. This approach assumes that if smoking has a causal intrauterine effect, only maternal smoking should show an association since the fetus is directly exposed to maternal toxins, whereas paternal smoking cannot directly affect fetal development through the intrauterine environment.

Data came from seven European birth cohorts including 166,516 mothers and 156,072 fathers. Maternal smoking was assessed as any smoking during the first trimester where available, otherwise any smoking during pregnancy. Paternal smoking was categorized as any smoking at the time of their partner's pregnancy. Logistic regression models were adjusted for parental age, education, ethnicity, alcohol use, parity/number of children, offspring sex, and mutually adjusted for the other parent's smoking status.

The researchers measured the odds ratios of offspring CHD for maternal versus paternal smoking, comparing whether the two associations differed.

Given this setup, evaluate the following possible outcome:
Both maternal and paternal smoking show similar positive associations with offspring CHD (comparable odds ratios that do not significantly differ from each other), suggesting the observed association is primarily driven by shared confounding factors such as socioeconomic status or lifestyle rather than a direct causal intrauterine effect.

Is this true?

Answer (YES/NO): NO